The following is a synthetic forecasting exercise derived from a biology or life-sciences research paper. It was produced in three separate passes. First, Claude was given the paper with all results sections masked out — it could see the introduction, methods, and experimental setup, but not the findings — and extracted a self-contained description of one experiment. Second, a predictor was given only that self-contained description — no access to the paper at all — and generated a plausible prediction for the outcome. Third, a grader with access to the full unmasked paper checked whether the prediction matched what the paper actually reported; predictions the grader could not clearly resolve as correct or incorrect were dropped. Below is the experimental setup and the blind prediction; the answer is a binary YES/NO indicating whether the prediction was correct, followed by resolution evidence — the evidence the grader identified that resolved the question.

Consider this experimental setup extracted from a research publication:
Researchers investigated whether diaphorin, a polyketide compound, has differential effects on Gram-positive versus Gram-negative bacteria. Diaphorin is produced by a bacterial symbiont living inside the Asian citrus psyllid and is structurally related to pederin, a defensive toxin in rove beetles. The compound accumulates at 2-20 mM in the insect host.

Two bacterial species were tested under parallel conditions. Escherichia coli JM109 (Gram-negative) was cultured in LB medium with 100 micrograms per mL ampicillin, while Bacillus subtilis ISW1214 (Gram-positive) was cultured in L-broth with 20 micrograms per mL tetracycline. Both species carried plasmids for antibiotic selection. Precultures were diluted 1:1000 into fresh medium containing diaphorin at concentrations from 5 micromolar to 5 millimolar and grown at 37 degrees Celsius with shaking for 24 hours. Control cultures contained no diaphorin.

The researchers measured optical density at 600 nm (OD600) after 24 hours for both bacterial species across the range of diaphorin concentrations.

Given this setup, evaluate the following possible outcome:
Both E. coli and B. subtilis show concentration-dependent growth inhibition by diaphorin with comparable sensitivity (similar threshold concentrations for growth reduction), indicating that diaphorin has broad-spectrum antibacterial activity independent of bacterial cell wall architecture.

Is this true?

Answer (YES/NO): NO